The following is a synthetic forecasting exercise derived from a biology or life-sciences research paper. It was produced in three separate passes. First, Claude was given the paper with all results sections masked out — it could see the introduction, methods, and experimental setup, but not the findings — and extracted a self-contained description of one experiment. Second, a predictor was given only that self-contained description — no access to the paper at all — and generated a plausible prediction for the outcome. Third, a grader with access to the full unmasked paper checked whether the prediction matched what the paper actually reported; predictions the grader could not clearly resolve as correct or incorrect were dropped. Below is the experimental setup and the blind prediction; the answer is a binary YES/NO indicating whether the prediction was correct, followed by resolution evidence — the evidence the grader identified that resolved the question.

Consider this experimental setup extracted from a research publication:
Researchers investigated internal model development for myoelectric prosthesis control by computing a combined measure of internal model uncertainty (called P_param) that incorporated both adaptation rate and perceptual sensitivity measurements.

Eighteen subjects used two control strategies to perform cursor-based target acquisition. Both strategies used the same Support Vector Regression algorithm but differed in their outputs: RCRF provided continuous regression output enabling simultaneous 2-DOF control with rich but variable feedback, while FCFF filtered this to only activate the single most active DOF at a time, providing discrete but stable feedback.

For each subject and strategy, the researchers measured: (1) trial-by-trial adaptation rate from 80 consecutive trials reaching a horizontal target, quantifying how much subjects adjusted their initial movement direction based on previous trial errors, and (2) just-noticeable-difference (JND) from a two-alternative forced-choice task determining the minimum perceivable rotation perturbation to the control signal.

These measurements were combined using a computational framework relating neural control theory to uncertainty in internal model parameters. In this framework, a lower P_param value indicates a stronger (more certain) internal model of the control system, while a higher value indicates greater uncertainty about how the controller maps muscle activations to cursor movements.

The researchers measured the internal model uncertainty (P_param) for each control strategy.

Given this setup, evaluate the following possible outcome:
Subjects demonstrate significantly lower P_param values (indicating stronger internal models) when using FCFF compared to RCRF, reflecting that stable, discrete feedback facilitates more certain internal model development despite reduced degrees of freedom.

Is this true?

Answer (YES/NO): NO